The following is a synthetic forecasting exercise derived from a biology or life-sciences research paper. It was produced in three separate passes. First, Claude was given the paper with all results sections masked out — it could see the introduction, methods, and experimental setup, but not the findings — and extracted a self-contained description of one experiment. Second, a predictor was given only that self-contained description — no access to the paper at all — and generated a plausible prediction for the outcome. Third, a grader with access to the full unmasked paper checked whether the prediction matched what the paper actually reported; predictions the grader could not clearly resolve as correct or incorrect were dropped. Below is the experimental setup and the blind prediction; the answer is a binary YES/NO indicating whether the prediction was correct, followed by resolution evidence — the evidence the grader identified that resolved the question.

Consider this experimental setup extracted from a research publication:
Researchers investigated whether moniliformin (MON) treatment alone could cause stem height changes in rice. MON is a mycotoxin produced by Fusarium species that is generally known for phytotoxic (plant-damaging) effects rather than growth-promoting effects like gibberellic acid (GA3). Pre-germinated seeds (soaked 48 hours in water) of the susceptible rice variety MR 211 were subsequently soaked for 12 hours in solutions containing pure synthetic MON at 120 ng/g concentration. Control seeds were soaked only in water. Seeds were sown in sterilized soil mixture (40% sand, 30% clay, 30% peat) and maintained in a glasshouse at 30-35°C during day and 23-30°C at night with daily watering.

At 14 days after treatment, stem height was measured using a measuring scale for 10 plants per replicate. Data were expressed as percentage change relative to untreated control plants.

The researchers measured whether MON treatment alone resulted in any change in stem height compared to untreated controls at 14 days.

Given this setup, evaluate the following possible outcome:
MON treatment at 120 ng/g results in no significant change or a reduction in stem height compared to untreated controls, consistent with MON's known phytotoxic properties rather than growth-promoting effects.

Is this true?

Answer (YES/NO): NO